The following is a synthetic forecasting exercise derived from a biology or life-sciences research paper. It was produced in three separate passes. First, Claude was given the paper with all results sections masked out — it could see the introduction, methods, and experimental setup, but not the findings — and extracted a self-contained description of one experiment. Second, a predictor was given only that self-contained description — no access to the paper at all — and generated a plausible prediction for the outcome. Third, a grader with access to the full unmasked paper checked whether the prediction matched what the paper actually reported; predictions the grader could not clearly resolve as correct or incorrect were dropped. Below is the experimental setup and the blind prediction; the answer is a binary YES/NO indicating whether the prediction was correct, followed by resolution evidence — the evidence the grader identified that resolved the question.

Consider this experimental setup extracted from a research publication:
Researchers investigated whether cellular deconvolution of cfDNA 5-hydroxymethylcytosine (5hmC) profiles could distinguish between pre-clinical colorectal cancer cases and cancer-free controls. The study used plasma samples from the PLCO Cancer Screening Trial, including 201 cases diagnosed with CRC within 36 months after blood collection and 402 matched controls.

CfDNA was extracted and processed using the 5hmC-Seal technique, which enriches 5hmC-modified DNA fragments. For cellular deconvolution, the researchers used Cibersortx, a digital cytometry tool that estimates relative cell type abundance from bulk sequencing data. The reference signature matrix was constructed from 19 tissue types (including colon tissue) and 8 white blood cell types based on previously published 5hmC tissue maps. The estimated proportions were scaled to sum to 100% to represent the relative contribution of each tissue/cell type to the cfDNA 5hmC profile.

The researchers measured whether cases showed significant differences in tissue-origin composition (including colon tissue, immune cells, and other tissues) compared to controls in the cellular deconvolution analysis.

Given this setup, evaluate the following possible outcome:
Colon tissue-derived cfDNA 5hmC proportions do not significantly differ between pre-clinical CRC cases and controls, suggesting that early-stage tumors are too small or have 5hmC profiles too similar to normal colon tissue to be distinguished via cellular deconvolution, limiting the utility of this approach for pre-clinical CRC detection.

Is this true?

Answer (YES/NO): YES